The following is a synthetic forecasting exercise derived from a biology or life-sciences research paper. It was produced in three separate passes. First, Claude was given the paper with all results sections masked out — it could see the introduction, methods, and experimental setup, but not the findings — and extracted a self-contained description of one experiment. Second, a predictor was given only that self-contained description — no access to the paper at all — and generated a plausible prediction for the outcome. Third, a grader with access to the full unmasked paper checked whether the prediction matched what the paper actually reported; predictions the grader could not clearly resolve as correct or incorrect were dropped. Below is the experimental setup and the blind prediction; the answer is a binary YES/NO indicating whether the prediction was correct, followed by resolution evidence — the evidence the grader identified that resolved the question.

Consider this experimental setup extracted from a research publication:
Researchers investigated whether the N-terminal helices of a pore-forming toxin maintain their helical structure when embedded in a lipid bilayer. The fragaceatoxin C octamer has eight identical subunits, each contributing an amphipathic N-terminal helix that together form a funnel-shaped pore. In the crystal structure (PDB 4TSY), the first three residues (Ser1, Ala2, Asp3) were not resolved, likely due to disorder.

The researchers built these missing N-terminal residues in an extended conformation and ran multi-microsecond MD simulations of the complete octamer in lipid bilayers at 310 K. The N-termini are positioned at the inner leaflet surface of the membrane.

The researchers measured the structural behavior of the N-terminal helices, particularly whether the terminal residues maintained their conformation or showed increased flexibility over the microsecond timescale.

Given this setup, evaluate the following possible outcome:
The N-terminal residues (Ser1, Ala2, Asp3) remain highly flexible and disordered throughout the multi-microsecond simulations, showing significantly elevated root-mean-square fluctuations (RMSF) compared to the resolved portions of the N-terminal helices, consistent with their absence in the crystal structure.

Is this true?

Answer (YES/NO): NO